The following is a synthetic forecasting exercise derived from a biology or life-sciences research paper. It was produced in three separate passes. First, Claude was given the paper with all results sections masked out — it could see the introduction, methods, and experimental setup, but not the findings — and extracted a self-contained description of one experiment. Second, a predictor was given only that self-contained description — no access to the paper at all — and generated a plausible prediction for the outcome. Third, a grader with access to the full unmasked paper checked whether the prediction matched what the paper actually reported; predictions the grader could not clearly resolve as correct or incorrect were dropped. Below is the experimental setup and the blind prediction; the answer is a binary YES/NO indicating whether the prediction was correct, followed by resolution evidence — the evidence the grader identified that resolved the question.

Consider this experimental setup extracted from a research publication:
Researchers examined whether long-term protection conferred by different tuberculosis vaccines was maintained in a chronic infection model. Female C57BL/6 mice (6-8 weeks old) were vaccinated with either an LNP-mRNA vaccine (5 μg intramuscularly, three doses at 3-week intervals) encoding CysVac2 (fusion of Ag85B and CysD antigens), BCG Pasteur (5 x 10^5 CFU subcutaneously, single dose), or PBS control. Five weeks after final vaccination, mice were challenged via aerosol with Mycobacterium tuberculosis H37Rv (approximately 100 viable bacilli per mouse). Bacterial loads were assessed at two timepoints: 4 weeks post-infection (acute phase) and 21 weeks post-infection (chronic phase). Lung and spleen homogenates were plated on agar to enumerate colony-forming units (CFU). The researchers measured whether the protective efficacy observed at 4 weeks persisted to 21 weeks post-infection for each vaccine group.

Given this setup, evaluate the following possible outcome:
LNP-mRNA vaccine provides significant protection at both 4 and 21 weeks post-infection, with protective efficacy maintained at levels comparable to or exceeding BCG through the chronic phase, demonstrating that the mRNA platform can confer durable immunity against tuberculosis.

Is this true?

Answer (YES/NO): NO